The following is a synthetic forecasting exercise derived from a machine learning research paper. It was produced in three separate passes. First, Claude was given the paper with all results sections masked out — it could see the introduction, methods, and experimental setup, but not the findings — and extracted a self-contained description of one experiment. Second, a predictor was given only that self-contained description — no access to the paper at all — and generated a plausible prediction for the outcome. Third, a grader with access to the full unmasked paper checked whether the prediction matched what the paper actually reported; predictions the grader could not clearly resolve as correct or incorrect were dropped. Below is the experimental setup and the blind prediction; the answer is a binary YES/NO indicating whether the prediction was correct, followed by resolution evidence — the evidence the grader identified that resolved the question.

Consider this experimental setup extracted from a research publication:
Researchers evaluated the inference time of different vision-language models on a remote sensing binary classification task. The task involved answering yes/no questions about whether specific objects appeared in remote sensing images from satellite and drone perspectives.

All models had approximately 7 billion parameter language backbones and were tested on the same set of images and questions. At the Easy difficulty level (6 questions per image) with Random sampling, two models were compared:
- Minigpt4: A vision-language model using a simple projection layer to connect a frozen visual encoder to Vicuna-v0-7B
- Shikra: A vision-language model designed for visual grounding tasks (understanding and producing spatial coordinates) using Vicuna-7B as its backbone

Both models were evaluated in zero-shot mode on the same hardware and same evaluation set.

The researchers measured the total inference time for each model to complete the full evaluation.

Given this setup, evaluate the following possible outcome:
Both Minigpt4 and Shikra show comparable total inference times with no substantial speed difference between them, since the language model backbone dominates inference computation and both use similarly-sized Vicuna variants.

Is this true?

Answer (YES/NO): NO